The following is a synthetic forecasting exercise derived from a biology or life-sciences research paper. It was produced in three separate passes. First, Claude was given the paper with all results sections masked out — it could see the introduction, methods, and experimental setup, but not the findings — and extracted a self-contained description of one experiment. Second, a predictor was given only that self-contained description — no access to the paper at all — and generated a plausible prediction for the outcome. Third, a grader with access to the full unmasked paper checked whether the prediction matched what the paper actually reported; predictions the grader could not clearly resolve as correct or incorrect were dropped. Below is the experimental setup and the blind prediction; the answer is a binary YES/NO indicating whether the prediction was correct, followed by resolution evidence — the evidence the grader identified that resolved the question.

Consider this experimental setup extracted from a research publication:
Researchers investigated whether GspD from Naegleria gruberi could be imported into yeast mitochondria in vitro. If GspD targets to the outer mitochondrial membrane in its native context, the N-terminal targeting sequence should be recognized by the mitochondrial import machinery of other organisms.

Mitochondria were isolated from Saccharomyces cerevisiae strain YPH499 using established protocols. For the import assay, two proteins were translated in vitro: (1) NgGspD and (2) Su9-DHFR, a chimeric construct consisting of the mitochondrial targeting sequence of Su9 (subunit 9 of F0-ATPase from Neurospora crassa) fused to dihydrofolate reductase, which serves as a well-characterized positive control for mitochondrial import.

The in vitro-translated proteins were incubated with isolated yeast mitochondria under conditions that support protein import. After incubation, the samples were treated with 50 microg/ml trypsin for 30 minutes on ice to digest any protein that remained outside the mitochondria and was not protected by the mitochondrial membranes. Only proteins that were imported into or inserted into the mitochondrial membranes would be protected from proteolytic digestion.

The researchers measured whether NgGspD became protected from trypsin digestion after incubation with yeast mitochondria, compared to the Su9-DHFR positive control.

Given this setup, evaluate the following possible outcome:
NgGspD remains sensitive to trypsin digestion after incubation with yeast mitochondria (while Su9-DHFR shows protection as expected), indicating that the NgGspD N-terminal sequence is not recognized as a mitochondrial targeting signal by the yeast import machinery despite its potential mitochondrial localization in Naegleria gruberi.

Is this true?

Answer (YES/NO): NO